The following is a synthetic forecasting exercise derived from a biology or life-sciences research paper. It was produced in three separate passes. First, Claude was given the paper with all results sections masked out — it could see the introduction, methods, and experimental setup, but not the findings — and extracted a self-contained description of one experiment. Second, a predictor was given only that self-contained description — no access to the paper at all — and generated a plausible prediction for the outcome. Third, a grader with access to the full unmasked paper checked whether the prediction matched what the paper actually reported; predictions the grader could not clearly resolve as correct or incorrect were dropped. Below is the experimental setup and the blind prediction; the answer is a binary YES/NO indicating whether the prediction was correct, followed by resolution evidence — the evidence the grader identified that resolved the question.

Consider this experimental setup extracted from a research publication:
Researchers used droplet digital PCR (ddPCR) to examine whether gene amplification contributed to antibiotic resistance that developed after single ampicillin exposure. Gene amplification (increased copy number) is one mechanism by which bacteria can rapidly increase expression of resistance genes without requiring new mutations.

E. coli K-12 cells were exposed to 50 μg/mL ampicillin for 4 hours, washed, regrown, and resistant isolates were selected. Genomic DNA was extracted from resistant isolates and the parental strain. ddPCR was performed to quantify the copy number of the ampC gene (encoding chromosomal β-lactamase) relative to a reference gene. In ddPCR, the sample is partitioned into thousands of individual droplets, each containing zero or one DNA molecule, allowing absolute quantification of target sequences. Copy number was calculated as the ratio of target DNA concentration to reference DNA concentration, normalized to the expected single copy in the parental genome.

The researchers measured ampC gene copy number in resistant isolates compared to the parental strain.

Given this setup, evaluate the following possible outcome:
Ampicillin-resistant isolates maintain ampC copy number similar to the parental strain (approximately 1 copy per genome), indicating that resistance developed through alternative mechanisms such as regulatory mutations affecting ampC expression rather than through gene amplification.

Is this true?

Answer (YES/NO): YES